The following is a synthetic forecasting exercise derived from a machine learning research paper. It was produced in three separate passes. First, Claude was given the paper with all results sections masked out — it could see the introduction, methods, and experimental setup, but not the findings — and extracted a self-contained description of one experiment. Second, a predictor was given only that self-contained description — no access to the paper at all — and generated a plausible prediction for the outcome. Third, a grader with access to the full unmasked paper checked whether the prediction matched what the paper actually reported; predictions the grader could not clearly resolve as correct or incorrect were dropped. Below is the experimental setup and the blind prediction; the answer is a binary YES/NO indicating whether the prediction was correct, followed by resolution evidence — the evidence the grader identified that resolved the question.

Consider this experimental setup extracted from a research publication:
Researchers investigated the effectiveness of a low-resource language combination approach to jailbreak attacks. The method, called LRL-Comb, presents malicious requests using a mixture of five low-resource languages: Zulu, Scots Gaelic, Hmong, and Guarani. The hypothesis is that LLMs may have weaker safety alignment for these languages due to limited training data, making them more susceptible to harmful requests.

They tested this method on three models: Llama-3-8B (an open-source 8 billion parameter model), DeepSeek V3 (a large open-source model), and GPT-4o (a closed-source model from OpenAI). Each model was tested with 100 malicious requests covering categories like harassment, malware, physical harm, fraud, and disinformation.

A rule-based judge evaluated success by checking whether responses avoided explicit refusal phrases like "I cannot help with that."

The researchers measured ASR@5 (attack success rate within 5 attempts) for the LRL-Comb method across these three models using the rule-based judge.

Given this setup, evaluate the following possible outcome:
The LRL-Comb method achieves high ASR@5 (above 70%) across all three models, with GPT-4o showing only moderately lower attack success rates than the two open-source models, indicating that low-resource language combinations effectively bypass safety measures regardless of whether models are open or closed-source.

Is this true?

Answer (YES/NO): NO